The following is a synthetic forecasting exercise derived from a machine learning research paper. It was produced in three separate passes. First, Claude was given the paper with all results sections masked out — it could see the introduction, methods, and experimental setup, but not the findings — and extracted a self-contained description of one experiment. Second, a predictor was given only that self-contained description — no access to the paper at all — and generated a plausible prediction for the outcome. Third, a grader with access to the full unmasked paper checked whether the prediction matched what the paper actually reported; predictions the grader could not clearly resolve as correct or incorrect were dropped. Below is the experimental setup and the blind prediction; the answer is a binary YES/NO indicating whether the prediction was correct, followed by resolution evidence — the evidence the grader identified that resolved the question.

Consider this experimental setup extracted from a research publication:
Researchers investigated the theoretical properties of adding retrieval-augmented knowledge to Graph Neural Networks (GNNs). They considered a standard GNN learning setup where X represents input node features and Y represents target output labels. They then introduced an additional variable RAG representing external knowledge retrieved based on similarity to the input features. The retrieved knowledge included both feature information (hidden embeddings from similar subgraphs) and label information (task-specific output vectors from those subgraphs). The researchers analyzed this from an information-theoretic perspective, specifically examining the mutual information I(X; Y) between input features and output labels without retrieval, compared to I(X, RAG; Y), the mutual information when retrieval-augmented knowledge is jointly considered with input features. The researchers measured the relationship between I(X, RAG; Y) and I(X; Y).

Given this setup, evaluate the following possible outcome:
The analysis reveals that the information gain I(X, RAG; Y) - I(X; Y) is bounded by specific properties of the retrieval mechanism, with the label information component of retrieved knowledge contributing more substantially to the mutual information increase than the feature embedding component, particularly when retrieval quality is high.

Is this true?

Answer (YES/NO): NO